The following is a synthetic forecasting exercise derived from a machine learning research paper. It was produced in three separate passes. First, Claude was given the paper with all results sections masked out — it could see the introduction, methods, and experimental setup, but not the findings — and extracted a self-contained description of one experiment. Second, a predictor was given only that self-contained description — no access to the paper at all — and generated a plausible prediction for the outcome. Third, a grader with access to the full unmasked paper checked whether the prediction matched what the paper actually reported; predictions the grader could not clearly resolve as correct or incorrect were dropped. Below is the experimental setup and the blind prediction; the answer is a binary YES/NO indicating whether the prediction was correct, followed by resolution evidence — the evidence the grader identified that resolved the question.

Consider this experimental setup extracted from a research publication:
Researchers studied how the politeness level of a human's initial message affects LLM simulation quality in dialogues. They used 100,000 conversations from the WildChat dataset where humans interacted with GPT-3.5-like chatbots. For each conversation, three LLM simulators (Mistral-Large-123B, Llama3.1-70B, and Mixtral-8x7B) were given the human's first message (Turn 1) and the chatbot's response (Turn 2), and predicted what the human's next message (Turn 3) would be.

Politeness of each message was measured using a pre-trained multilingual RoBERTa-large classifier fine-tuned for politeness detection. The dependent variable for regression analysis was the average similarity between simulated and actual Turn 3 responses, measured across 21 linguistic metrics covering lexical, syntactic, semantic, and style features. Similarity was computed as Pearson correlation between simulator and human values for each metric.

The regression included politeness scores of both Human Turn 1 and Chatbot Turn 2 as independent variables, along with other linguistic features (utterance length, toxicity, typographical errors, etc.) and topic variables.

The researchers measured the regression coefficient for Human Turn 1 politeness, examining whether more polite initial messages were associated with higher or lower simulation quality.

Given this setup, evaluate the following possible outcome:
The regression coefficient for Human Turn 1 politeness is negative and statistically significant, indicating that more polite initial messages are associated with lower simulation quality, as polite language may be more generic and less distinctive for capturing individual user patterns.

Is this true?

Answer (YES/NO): NO